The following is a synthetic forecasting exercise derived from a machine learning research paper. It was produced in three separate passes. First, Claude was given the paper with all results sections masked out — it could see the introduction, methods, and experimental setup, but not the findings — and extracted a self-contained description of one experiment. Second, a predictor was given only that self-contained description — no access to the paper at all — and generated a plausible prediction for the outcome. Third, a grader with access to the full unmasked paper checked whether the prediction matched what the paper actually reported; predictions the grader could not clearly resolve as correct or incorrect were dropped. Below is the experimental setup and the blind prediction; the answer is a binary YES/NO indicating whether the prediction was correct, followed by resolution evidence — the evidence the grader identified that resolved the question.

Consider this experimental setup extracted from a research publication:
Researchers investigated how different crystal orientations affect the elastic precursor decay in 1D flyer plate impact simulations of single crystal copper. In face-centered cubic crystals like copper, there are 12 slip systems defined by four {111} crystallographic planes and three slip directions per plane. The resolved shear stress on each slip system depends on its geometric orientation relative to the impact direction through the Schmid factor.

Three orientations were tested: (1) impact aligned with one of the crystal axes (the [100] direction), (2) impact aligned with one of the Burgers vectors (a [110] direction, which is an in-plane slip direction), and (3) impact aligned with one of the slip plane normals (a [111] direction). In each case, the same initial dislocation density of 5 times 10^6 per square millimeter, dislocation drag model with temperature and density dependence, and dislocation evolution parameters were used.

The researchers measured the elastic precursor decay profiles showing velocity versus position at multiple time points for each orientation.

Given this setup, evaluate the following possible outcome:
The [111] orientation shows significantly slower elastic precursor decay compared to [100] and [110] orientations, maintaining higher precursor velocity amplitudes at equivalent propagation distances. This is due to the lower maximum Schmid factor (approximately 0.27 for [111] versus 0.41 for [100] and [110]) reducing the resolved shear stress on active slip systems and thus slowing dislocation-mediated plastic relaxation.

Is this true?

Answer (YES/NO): NO